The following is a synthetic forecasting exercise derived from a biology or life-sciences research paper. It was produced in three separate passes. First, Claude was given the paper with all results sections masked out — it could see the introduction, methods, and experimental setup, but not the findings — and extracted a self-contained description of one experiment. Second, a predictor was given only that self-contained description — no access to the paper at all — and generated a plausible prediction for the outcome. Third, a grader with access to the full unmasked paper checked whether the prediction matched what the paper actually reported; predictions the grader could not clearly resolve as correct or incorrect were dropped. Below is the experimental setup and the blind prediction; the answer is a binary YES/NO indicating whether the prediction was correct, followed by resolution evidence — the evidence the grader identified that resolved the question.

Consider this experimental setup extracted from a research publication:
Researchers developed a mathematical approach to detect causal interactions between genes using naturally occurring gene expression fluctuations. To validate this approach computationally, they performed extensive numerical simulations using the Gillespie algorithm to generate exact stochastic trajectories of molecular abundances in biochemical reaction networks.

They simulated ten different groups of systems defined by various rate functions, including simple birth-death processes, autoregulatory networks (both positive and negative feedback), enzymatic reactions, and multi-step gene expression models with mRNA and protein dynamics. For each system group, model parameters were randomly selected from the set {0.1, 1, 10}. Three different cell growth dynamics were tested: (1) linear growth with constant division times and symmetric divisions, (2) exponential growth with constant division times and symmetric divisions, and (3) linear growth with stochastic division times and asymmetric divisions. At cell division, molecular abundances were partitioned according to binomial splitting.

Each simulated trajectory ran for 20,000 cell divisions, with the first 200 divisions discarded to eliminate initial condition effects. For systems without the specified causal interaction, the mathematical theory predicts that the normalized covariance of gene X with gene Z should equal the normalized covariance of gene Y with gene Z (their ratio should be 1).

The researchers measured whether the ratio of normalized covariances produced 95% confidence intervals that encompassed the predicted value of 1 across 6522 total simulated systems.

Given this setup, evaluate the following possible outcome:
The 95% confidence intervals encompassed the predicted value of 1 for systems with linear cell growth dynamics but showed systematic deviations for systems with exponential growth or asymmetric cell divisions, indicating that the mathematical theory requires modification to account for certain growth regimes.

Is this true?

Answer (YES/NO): NO